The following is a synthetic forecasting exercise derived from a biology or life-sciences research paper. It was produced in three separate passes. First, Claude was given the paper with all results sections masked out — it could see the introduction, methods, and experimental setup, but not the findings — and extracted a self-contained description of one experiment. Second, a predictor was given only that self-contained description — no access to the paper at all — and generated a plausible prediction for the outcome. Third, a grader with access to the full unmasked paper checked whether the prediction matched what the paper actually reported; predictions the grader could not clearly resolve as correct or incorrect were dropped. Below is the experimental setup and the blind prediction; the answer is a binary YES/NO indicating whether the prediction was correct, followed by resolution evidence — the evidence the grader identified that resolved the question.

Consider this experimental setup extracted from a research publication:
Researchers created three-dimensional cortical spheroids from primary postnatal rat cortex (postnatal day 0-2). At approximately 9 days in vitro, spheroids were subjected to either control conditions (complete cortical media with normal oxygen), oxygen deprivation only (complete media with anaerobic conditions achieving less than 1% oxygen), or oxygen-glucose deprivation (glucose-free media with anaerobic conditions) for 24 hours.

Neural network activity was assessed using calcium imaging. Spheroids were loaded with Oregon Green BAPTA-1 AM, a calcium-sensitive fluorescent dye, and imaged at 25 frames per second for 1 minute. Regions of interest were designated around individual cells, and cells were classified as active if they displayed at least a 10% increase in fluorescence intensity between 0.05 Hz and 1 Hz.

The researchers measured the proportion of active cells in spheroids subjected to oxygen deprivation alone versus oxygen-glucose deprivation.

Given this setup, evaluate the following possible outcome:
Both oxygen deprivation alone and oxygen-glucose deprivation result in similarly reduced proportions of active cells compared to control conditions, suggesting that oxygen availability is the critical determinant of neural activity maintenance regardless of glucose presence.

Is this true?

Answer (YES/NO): YES